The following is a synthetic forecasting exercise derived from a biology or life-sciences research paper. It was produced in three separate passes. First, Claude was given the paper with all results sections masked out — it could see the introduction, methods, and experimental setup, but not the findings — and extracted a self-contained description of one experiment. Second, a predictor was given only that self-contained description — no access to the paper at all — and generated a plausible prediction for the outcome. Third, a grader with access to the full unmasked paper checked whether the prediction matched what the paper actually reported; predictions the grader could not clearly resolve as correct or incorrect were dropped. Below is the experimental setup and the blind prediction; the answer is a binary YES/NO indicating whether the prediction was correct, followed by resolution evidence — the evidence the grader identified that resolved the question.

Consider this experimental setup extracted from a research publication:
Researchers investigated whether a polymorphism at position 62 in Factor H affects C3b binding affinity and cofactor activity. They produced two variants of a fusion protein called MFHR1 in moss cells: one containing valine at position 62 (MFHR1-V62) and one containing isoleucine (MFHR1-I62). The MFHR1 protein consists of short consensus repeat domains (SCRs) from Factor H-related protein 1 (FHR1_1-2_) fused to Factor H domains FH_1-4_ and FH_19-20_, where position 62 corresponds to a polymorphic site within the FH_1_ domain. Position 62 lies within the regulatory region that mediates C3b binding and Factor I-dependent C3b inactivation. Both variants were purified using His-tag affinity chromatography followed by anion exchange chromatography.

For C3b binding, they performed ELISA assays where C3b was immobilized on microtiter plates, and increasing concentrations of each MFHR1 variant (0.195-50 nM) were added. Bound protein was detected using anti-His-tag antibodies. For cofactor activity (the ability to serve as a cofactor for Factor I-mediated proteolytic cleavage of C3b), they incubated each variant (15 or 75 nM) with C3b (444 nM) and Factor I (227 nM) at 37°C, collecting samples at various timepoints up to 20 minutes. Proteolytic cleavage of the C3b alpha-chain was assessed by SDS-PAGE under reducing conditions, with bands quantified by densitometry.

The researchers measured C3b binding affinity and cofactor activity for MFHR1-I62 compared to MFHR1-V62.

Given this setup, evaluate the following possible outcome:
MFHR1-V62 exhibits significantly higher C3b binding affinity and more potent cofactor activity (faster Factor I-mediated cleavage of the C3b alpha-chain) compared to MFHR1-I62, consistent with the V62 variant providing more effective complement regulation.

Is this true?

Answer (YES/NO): NO